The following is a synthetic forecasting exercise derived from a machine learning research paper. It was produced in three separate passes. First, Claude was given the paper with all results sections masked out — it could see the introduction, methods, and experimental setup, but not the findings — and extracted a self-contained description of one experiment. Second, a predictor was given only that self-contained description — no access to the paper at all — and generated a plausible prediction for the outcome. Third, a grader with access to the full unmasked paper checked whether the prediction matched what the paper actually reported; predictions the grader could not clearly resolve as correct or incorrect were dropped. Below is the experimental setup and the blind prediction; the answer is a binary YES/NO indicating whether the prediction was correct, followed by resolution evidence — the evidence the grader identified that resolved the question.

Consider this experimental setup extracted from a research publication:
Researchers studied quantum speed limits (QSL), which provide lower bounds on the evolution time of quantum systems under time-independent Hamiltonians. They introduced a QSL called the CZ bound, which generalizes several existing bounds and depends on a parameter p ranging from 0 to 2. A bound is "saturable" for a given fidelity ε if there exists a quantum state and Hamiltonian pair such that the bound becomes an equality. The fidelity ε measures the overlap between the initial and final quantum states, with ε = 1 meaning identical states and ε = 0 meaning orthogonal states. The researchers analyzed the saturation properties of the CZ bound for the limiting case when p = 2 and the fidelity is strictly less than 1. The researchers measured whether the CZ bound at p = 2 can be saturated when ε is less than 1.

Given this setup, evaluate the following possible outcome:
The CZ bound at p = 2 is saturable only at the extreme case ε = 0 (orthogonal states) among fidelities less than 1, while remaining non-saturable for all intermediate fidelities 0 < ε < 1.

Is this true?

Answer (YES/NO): NO